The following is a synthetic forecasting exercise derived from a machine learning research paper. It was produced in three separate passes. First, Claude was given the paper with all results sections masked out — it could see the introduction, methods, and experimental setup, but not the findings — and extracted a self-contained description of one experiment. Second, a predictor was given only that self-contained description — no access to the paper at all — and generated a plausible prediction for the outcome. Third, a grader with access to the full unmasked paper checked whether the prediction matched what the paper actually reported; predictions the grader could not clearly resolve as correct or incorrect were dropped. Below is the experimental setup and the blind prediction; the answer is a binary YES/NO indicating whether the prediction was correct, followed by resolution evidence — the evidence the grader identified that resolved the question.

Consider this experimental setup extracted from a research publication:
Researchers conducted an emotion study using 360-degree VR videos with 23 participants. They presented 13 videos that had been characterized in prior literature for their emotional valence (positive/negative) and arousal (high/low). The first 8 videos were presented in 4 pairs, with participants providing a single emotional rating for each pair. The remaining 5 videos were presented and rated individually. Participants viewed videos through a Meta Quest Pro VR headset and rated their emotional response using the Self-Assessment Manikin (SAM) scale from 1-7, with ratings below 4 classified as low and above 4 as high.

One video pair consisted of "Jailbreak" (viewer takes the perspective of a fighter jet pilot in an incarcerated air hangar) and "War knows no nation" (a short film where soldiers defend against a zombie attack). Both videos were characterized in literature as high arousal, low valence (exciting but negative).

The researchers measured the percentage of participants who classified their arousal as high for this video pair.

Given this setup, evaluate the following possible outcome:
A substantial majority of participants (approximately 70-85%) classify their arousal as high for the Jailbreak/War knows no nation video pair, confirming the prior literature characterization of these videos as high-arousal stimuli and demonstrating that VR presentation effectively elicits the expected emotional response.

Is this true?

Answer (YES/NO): YES